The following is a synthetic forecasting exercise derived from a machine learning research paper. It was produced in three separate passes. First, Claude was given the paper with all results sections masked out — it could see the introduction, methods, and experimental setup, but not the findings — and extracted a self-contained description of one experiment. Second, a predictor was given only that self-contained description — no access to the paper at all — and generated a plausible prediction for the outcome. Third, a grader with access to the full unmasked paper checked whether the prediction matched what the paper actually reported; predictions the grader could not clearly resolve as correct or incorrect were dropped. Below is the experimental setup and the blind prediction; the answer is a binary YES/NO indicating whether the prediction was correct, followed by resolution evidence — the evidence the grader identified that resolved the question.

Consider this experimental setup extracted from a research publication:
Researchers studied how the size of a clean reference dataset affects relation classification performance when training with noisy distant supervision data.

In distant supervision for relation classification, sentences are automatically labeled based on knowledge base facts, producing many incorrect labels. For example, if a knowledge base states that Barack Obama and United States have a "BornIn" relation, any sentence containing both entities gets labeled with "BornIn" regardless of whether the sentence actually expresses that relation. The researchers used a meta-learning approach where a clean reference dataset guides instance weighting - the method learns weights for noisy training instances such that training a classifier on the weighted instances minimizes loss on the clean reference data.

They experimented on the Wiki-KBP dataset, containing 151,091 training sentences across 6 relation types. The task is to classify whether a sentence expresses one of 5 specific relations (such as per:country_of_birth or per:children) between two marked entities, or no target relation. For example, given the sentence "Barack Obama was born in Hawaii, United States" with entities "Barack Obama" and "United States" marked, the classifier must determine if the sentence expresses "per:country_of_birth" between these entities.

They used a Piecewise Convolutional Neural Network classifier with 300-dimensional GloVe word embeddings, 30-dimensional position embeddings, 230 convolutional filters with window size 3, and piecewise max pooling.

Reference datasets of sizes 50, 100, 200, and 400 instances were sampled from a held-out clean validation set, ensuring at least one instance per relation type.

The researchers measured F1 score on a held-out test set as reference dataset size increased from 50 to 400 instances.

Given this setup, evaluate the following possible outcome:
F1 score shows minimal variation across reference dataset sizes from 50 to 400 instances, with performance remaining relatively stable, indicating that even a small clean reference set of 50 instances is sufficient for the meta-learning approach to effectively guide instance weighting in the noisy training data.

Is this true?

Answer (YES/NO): NO